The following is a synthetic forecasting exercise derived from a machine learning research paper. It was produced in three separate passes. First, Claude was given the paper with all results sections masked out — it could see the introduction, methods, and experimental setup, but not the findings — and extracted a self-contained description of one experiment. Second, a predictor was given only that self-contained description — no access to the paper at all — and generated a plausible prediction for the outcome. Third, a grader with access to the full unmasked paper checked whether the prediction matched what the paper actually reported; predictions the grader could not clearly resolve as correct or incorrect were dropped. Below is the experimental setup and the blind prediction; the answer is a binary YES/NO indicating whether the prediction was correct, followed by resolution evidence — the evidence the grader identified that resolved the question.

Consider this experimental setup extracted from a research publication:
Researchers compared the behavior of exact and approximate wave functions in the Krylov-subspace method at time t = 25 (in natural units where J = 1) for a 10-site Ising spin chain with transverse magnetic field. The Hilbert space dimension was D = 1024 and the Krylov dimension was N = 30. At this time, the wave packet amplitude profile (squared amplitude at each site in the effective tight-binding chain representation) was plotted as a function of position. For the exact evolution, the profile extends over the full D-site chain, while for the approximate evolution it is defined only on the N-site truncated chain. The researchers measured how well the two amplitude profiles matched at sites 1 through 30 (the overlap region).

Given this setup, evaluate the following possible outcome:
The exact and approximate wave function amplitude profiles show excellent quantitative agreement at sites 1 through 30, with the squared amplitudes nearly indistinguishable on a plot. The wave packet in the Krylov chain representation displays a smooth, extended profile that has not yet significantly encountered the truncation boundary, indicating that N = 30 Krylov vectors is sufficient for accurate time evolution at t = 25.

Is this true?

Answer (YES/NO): NO